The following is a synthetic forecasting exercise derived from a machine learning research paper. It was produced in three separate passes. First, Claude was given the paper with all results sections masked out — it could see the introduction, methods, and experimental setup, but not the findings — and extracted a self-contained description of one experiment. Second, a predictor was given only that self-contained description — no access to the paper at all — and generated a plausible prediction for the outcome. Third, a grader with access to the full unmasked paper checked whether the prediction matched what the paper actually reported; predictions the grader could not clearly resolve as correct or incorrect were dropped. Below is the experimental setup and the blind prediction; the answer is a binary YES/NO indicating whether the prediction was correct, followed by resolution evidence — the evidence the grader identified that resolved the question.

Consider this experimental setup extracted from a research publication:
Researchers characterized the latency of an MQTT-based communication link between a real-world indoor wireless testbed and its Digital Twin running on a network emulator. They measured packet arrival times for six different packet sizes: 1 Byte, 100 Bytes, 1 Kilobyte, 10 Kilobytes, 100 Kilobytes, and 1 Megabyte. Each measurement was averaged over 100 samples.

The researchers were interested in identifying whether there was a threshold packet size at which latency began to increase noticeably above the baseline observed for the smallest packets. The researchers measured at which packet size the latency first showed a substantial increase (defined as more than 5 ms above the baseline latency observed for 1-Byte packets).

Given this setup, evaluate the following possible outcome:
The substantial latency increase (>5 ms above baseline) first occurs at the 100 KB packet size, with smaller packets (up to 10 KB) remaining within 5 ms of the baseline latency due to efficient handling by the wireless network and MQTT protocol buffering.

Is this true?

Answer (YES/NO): NO